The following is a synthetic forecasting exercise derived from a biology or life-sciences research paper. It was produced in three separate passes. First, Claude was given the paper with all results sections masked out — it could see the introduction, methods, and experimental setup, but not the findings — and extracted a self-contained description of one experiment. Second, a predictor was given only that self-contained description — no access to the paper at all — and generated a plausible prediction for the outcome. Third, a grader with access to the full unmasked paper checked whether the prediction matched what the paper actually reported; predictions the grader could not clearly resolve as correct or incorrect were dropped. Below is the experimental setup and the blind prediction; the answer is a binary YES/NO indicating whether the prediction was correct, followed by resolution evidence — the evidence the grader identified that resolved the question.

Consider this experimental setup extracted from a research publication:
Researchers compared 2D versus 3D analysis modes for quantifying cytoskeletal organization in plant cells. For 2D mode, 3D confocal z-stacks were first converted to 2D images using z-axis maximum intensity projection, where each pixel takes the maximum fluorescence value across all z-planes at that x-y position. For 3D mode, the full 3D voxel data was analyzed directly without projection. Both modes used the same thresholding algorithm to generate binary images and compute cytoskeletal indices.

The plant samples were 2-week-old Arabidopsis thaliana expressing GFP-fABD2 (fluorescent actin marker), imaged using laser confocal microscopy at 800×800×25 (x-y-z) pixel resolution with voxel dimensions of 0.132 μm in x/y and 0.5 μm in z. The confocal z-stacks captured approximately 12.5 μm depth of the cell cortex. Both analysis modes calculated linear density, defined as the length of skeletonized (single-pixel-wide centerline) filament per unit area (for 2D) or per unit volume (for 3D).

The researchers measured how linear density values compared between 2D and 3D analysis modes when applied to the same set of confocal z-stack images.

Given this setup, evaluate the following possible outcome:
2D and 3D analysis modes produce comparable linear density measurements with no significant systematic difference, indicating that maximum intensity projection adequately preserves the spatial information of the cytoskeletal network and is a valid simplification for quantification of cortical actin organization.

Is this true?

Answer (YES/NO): NO